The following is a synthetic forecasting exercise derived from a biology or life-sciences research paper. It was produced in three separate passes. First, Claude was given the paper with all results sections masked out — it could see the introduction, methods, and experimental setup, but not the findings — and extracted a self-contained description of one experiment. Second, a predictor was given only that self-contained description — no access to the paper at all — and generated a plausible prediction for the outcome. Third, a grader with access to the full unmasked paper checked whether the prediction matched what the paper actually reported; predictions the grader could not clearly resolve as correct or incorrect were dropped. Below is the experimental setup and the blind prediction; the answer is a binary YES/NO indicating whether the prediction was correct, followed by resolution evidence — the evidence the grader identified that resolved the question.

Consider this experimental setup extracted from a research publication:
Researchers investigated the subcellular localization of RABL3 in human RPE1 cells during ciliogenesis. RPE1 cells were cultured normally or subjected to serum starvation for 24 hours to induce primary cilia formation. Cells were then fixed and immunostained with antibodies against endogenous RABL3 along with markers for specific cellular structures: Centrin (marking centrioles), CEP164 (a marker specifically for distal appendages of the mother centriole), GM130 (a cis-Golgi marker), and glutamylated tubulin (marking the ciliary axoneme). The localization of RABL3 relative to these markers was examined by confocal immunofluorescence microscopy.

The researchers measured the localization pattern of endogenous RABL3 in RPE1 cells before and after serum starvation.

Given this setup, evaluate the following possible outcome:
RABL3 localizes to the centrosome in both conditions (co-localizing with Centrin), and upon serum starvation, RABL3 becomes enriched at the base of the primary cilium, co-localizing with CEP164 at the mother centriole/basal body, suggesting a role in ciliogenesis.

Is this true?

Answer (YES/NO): NO